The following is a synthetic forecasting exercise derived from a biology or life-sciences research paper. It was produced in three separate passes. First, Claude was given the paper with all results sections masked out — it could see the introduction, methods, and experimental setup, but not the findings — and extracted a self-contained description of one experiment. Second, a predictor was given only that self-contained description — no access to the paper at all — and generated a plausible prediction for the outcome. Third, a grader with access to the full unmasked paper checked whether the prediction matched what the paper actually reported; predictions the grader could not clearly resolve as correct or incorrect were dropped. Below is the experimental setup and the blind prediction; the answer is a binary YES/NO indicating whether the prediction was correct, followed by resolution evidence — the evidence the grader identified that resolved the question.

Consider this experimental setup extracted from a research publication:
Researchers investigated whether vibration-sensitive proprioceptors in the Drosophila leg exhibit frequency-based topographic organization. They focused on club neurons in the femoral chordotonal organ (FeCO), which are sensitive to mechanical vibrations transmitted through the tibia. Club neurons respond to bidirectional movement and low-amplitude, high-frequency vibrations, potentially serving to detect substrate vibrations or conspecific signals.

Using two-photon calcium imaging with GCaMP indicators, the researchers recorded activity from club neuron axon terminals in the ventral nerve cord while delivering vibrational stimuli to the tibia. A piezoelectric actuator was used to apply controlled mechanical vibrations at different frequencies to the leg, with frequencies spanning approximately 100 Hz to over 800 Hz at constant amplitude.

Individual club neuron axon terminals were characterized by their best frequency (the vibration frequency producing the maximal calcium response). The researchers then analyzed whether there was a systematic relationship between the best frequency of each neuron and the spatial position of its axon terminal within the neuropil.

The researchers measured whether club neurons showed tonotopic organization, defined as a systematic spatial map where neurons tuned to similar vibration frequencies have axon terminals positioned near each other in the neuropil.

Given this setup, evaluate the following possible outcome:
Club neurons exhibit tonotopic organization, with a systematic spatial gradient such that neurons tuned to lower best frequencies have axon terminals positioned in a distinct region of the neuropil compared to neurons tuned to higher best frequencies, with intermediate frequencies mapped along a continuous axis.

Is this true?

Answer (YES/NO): NO